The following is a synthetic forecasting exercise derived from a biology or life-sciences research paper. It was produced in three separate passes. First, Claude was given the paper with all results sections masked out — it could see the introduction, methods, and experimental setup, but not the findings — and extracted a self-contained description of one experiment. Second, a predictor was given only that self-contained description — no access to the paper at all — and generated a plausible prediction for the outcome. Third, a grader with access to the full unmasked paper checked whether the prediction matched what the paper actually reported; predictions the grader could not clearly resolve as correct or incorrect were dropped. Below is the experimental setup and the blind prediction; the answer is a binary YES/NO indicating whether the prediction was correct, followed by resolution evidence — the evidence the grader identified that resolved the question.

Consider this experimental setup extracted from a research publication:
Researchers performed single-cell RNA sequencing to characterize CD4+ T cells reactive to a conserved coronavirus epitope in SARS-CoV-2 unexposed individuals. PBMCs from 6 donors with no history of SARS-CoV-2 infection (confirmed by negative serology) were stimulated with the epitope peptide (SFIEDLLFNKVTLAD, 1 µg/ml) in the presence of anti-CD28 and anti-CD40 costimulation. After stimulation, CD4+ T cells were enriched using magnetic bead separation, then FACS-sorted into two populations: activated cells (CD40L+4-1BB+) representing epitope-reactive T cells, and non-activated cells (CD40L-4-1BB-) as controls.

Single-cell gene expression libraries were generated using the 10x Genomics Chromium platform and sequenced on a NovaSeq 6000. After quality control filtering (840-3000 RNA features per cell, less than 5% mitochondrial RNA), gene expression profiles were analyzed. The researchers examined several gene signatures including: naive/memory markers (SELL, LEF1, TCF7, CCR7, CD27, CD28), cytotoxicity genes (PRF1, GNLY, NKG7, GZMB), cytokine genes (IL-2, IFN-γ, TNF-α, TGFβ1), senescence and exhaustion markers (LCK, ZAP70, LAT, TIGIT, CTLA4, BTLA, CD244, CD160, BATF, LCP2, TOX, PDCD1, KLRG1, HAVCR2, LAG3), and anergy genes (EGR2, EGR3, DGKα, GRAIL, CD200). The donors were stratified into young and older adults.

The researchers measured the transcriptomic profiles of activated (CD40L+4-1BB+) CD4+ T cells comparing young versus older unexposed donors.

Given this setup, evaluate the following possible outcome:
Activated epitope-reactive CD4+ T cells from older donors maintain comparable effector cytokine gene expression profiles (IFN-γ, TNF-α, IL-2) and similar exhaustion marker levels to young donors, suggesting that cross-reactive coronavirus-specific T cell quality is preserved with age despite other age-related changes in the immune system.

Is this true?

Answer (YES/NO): NO